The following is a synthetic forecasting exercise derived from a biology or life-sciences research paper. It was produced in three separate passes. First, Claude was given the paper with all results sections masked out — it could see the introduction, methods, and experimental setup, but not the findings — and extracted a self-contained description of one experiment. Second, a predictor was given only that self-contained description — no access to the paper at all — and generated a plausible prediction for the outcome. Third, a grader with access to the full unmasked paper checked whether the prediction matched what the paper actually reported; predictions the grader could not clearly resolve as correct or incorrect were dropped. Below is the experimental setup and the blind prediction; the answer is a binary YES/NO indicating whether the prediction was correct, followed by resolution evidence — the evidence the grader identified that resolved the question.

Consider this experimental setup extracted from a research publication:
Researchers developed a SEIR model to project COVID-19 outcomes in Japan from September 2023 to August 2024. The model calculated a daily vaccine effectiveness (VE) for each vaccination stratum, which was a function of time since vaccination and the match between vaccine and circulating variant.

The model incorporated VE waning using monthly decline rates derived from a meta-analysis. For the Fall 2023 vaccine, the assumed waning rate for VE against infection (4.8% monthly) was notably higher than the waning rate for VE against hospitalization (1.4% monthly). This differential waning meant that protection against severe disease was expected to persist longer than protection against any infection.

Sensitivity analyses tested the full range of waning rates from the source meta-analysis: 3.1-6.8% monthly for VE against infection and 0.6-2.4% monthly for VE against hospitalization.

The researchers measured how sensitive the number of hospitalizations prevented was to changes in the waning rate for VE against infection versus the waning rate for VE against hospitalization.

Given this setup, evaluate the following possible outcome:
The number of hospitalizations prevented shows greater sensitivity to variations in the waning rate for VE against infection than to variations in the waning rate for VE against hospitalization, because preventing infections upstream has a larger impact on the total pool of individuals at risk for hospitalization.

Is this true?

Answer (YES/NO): YES